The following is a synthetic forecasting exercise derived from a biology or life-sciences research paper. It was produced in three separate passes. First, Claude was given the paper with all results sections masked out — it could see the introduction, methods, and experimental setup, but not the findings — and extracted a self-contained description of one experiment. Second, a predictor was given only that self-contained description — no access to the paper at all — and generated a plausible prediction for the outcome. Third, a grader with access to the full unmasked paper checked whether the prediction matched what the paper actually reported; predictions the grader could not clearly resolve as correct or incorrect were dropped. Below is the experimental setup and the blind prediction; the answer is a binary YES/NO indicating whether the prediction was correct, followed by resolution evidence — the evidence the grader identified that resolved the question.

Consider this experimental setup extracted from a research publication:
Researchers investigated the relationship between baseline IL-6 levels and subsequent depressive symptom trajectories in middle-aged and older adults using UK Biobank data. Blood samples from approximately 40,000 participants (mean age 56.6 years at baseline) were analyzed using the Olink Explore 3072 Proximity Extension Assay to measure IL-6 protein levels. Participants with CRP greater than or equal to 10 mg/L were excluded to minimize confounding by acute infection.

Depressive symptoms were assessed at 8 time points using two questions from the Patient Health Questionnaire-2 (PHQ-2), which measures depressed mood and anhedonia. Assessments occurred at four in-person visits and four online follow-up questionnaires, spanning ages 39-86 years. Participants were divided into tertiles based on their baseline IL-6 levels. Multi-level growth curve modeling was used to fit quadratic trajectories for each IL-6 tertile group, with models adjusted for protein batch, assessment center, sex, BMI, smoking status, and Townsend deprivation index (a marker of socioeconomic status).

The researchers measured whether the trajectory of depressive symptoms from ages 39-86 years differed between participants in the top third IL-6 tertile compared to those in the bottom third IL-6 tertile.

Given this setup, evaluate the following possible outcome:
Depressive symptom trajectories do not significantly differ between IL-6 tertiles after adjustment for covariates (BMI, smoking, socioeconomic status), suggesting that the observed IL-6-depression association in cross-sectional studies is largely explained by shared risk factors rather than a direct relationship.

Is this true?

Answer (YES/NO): NO